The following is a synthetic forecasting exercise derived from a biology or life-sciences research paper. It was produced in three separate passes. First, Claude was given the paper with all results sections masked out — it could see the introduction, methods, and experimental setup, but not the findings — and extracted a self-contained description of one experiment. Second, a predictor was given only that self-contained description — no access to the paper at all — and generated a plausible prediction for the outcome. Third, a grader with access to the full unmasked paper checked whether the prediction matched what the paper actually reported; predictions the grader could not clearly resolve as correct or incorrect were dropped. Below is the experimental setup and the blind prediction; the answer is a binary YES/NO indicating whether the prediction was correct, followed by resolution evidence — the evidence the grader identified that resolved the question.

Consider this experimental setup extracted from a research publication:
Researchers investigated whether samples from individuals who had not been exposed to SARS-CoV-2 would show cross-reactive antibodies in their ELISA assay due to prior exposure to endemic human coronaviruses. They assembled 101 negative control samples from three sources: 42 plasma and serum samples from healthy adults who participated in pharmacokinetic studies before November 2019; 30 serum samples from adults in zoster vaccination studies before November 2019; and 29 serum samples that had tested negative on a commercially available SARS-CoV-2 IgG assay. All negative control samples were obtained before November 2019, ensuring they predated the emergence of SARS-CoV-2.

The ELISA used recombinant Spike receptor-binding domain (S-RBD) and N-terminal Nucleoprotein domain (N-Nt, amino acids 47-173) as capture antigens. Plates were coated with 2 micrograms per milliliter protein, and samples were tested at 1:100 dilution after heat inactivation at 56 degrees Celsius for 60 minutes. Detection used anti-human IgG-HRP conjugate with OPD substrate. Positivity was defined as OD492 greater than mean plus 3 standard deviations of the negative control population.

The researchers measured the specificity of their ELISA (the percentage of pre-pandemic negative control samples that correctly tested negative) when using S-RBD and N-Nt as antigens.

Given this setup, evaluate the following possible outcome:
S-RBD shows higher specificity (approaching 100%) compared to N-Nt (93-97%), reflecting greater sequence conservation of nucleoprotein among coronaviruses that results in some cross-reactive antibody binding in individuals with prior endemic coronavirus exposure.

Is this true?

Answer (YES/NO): NO